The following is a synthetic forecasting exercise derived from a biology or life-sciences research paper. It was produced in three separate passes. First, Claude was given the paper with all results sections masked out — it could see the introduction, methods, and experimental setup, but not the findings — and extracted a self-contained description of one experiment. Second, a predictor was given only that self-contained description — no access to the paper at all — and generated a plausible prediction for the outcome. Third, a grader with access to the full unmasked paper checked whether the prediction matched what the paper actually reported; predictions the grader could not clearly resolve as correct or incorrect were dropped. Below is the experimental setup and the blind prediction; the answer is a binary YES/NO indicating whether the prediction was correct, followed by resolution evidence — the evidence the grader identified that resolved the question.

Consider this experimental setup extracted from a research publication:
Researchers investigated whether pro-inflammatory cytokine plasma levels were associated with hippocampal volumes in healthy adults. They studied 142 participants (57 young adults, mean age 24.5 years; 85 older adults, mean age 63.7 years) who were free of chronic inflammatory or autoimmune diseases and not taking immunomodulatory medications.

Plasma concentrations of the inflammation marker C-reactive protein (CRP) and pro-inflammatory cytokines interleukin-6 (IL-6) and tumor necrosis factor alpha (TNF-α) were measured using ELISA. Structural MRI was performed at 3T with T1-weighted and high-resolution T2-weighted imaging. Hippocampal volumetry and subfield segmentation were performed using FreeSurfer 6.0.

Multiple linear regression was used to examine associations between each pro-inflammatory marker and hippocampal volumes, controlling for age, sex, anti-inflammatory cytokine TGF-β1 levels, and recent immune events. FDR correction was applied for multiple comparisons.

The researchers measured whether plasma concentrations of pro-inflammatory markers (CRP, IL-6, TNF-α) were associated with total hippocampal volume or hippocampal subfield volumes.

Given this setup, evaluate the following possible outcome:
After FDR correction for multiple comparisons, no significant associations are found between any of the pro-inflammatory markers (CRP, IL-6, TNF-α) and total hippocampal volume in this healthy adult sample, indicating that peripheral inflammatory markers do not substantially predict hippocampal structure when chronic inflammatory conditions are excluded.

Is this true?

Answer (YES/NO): YES